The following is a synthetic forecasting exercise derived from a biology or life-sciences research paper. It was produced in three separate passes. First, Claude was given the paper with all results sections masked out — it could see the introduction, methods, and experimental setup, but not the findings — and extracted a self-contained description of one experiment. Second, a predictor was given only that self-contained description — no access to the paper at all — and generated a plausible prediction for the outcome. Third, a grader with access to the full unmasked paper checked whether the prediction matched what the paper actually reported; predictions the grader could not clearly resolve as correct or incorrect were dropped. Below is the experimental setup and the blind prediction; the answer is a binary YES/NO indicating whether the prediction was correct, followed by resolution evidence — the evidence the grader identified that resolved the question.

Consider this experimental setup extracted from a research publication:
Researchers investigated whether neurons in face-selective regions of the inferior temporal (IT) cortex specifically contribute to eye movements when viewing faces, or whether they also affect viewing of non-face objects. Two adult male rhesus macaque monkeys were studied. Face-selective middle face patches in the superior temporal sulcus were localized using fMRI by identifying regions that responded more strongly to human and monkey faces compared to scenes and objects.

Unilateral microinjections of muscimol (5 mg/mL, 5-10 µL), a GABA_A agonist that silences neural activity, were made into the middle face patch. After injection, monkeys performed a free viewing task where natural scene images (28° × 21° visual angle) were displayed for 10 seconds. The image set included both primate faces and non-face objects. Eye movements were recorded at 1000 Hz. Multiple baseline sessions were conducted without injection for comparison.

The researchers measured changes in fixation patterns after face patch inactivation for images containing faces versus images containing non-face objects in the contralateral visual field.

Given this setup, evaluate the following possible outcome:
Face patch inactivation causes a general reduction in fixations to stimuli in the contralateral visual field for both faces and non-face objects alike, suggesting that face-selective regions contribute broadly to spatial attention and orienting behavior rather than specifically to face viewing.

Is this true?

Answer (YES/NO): NO